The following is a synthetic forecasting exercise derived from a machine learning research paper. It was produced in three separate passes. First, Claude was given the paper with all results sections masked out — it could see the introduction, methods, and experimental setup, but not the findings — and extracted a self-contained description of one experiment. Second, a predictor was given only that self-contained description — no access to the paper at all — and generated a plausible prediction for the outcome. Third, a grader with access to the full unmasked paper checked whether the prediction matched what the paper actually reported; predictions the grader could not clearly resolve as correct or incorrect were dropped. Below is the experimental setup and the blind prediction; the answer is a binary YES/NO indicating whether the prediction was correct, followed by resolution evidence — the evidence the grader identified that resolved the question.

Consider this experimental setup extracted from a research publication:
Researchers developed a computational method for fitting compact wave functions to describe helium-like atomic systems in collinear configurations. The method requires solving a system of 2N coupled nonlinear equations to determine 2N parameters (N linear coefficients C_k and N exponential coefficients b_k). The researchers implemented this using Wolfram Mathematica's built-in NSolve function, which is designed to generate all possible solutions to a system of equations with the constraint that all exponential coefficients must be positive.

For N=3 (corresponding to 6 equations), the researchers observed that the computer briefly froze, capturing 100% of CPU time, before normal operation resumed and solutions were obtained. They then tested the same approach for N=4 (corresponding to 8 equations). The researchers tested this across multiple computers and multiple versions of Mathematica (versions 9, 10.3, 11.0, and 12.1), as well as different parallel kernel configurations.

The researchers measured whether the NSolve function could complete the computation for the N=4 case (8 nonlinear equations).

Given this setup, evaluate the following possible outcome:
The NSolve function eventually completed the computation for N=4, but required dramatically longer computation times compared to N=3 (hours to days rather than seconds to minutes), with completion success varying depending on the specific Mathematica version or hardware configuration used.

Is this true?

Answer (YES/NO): NO